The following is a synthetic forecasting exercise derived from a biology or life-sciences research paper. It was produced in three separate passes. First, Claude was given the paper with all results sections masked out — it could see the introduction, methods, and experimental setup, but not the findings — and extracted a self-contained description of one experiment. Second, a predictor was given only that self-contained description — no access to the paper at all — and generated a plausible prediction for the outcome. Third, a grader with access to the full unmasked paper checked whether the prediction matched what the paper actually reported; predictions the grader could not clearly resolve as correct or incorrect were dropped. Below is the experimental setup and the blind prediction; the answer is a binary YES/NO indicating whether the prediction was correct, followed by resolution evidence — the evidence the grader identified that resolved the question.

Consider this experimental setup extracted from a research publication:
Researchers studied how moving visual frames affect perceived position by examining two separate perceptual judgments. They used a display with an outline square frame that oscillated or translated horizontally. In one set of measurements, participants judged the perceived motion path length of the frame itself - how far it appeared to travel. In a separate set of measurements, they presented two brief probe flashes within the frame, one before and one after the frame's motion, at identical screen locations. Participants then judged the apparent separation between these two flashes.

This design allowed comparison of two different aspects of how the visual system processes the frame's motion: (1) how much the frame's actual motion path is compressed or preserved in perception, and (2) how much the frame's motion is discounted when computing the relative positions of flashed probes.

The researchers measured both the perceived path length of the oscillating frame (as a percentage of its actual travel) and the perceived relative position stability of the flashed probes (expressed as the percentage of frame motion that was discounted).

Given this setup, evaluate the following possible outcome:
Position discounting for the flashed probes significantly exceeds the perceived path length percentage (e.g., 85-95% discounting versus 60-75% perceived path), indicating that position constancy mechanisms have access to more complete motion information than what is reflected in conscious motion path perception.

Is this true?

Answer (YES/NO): YES